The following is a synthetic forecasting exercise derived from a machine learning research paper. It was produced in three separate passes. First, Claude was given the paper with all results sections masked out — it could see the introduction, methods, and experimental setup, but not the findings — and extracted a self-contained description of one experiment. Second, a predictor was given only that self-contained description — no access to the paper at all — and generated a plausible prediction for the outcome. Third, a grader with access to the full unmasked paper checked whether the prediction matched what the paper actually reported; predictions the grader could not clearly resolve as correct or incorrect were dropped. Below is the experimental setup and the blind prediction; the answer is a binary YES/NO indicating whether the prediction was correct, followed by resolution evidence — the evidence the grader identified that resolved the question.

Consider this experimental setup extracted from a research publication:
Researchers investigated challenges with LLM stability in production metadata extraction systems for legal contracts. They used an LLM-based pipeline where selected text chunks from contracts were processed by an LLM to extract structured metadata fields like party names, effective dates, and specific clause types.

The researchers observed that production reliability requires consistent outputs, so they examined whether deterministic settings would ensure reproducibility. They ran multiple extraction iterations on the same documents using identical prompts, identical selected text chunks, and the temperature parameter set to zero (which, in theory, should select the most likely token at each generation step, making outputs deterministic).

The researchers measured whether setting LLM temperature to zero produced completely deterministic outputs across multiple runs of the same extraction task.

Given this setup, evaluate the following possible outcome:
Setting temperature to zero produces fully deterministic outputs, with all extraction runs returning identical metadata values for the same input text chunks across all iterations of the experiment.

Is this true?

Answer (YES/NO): NO